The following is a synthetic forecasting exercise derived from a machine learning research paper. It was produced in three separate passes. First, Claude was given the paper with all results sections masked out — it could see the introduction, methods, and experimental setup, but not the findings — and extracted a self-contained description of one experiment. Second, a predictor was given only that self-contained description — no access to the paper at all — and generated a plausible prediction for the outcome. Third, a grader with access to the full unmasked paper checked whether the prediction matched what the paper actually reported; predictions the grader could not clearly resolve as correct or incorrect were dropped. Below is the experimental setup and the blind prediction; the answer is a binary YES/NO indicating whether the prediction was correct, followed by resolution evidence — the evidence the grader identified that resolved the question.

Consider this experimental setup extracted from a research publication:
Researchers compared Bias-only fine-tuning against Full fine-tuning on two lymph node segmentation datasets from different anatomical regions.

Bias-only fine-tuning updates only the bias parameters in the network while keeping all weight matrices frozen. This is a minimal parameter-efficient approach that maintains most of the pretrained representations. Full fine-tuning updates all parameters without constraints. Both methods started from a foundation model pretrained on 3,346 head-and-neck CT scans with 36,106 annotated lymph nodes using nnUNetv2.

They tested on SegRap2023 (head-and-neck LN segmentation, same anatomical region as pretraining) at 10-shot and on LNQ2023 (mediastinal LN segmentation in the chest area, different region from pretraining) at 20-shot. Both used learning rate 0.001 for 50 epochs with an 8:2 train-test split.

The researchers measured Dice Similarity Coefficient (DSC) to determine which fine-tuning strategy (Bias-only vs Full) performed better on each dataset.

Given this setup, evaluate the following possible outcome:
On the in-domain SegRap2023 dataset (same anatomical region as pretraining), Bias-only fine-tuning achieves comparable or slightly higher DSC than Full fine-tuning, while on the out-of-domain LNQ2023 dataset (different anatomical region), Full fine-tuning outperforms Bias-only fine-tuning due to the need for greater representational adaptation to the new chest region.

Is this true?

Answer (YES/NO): YES